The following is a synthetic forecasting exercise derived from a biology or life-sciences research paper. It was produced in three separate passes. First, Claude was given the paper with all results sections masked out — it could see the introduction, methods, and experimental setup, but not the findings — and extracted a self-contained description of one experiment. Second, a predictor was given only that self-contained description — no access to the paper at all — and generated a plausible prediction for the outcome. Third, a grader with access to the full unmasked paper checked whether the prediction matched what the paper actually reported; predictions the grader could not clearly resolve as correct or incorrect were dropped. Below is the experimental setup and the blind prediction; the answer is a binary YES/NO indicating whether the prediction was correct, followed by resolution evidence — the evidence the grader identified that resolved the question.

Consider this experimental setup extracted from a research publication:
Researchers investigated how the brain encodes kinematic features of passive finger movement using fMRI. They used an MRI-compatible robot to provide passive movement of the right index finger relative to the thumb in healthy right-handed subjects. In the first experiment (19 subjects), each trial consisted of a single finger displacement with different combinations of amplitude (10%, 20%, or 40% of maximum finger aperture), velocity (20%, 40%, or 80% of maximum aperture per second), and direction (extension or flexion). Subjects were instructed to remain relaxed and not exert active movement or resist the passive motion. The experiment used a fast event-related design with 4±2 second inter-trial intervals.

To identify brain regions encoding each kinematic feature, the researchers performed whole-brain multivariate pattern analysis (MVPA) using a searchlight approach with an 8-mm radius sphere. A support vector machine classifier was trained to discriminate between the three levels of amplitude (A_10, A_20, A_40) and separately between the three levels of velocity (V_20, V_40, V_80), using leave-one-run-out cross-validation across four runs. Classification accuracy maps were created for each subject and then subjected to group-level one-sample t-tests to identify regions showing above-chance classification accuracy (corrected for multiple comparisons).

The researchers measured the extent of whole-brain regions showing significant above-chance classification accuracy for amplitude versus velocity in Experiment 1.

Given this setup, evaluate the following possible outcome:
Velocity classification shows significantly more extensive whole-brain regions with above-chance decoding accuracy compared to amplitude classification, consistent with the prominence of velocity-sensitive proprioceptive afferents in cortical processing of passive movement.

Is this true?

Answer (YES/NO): NO